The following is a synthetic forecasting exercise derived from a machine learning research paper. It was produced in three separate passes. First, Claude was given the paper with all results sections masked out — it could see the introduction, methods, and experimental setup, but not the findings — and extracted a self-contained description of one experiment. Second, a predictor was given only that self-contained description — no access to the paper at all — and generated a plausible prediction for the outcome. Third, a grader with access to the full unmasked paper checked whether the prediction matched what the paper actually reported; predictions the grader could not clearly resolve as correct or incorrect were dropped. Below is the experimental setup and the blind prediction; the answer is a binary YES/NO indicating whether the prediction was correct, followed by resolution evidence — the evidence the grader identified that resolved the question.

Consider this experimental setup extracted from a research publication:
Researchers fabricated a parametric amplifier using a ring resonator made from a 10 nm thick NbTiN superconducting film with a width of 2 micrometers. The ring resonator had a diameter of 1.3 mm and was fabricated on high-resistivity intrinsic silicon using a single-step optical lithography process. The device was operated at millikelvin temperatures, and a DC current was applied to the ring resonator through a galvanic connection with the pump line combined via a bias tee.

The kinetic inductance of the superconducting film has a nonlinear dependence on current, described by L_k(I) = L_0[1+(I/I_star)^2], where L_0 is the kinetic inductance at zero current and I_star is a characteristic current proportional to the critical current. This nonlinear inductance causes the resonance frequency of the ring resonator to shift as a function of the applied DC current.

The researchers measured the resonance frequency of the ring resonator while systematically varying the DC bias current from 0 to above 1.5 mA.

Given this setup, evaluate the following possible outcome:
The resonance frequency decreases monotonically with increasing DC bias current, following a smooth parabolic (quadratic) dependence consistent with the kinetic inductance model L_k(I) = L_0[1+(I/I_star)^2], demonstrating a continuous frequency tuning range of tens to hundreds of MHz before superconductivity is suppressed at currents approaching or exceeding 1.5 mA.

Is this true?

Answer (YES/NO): NO